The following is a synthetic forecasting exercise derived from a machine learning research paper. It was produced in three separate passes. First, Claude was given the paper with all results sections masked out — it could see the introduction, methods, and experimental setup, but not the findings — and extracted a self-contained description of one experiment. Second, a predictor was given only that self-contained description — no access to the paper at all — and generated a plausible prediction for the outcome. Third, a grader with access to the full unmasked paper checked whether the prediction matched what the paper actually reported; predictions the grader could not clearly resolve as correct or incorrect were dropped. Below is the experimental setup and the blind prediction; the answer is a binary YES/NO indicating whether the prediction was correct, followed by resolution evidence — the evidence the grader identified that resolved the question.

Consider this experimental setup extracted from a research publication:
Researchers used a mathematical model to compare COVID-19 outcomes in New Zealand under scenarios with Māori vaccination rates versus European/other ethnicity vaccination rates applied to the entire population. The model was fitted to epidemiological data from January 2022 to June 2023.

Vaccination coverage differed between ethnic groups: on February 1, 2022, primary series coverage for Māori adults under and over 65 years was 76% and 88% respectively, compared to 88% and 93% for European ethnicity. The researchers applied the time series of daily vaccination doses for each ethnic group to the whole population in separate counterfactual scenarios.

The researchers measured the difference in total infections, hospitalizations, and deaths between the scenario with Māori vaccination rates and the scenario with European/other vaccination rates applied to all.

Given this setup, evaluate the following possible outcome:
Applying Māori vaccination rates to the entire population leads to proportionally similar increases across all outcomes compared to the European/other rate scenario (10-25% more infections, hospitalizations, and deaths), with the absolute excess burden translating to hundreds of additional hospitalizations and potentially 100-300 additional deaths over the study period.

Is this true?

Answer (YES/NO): NO